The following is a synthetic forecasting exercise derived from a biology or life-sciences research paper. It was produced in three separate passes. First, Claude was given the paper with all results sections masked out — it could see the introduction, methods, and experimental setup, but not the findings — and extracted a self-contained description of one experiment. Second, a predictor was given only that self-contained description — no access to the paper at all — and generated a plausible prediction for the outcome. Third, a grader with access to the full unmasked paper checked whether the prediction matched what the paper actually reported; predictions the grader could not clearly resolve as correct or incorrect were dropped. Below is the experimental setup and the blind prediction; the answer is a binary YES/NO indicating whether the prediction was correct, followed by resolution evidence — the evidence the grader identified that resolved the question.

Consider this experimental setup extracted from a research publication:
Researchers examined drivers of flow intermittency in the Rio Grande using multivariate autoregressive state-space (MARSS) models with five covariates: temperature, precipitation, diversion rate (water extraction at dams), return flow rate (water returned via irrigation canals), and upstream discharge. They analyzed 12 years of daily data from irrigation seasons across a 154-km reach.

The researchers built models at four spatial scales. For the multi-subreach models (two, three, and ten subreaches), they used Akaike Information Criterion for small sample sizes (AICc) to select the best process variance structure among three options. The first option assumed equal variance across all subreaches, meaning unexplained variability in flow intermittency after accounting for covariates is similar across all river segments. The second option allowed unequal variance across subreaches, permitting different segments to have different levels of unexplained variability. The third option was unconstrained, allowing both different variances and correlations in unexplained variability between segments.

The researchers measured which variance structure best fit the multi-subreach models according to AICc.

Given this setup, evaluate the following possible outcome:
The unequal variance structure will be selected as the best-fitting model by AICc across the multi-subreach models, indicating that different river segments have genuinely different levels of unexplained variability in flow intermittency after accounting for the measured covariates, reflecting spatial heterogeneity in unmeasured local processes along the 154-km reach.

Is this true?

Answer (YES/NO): NO